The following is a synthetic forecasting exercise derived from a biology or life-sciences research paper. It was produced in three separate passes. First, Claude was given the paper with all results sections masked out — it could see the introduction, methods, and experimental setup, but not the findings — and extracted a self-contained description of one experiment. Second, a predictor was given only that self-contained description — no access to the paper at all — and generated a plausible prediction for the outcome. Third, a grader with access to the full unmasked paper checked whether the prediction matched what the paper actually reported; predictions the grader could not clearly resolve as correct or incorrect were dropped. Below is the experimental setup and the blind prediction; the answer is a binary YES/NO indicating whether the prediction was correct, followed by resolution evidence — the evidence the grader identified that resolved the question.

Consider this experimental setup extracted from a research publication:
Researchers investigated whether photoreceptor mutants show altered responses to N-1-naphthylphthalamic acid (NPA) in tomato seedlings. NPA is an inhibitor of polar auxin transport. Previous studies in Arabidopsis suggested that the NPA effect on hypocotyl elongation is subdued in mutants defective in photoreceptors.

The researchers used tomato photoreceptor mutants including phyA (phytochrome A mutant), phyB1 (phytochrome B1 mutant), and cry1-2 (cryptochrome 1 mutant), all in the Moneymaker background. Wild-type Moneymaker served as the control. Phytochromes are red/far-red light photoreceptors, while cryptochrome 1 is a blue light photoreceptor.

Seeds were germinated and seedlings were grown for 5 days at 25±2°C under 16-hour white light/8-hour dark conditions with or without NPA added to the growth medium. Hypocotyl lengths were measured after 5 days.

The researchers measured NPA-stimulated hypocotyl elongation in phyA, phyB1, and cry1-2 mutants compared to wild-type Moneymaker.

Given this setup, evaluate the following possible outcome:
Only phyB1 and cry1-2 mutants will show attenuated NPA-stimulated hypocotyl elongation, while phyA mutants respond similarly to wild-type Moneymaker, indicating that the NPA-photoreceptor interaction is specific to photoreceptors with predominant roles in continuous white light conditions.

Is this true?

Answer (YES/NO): NO